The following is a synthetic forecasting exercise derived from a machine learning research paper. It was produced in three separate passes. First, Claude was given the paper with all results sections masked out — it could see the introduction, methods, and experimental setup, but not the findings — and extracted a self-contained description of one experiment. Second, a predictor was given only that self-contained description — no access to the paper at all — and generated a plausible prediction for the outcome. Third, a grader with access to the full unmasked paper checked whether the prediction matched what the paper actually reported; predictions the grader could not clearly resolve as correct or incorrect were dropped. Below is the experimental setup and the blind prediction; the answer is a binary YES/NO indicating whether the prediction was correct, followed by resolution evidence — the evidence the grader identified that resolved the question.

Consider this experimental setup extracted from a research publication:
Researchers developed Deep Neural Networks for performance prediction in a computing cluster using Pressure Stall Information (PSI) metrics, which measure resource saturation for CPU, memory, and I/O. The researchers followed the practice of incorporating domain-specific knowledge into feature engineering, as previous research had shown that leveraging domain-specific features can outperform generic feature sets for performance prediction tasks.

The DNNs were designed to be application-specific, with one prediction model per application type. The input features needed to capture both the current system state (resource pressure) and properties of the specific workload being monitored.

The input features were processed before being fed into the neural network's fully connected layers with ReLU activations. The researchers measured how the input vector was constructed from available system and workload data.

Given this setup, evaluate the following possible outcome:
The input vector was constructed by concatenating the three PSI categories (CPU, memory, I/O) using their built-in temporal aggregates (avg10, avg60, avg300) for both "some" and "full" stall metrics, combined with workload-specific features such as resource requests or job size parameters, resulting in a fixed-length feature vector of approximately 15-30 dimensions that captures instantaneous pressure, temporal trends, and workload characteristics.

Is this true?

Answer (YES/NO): NO